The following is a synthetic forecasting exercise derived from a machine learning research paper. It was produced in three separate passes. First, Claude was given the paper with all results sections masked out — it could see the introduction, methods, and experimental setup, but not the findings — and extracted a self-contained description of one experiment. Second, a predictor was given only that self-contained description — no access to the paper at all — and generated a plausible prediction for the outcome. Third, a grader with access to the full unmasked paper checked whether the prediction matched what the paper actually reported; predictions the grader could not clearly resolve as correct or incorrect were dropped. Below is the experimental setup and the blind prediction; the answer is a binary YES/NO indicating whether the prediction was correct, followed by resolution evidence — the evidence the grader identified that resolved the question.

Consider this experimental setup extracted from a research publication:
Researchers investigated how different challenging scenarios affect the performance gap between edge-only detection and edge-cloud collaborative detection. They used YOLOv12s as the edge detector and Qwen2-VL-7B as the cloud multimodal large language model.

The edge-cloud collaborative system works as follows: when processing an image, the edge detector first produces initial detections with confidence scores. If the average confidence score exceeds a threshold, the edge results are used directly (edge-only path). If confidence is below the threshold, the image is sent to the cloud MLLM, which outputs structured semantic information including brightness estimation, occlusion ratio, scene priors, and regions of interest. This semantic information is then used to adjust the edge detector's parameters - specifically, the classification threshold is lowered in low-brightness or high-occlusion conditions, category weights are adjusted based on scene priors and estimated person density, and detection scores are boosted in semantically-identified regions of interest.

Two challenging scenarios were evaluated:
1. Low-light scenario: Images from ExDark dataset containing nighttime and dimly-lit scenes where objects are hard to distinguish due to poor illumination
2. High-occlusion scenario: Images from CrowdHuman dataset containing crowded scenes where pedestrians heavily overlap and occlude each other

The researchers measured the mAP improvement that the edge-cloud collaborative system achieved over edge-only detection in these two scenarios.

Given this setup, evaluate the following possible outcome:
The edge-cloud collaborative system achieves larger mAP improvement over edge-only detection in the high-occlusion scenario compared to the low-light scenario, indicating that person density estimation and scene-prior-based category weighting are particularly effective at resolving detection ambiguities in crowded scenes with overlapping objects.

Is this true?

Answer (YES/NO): YES